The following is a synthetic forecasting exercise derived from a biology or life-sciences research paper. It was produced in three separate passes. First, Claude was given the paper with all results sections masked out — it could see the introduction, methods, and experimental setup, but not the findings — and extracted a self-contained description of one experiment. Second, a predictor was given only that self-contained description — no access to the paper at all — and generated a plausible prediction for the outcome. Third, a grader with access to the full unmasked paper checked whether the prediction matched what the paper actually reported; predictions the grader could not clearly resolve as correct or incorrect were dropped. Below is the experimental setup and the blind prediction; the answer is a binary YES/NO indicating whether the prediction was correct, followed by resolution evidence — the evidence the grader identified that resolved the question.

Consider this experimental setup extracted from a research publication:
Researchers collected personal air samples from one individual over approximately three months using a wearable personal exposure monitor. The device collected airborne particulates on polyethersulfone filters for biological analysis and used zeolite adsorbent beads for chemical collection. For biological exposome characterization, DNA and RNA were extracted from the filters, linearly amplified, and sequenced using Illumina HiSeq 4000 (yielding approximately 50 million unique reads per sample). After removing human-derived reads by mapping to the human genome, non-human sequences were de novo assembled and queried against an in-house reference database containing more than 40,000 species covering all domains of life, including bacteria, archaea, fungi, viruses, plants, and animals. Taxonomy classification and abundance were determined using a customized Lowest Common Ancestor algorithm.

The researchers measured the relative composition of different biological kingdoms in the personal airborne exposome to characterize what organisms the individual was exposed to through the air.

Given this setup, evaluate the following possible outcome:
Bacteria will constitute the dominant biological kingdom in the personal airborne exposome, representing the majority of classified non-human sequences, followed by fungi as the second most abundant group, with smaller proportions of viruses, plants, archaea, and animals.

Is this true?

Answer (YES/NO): NO